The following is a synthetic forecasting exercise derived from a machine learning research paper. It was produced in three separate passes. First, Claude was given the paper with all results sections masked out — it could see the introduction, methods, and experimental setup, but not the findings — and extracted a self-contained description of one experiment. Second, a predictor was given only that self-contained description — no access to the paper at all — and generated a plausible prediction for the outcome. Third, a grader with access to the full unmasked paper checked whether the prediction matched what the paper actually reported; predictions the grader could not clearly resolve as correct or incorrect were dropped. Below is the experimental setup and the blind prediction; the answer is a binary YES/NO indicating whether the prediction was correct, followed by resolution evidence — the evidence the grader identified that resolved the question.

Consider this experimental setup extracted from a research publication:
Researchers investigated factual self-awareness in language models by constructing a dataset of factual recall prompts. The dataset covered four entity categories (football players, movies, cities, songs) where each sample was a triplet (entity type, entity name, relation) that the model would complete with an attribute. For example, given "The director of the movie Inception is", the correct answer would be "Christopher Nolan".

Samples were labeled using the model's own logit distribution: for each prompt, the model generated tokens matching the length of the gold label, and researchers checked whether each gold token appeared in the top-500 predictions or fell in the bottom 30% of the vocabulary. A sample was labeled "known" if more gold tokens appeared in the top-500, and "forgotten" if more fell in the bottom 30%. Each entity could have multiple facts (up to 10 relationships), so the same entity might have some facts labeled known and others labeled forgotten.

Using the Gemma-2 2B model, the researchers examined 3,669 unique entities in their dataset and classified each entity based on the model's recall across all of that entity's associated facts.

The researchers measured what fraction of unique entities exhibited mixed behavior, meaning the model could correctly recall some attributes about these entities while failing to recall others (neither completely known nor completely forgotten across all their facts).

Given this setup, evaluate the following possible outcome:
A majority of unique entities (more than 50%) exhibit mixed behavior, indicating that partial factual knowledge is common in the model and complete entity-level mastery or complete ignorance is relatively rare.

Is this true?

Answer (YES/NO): YES